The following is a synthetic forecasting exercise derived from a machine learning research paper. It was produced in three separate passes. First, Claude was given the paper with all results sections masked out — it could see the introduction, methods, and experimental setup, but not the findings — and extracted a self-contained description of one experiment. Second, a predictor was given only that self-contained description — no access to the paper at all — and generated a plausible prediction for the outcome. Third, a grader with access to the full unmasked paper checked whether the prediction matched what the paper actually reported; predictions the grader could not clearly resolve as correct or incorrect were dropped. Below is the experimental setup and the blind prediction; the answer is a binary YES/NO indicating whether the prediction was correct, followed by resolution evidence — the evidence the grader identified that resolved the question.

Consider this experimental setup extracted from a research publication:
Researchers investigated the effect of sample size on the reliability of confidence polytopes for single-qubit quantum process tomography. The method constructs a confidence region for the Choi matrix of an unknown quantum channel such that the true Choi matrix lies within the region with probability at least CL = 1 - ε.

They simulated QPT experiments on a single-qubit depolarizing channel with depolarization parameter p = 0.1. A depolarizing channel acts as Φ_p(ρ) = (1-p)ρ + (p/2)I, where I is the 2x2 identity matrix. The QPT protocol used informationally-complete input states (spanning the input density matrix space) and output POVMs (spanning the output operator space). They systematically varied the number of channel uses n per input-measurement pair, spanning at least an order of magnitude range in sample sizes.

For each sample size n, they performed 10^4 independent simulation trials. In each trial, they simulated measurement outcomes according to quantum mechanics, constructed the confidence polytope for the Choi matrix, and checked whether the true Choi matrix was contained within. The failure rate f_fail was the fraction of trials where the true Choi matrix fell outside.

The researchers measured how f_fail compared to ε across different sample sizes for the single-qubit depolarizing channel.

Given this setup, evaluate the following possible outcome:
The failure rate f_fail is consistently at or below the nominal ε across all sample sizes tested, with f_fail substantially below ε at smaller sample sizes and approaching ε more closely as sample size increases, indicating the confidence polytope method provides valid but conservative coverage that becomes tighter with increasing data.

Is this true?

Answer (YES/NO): NO